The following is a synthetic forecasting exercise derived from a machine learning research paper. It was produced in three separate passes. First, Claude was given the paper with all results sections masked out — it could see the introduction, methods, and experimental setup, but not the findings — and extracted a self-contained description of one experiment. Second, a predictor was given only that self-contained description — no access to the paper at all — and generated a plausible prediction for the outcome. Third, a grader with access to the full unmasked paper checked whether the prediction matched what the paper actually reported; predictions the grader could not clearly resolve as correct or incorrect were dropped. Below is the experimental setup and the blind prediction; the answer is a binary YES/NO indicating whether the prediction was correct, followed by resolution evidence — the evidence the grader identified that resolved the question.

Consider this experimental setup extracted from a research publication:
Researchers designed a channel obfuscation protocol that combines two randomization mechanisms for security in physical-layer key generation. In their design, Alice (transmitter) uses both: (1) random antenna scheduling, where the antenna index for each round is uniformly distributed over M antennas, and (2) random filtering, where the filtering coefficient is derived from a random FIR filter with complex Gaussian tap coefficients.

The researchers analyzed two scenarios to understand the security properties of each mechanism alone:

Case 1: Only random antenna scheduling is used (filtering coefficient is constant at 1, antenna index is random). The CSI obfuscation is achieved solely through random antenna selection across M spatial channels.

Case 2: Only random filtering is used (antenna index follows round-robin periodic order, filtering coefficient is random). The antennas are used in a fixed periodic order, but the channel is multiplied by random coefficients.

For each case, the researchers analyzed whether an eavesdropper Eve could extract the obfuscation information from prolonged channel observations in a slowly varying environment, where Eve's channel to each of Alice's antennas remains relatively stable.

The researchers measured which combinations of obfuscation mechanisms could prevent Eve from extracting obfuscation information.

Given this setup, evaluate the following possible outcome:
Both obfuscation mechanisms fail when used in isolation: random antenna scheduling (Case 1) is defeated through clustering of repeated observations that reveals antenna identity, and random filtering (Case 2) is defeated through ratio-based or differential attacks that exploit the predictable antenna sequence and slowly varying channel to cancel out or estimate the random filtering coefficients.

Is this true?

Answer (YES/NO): NO